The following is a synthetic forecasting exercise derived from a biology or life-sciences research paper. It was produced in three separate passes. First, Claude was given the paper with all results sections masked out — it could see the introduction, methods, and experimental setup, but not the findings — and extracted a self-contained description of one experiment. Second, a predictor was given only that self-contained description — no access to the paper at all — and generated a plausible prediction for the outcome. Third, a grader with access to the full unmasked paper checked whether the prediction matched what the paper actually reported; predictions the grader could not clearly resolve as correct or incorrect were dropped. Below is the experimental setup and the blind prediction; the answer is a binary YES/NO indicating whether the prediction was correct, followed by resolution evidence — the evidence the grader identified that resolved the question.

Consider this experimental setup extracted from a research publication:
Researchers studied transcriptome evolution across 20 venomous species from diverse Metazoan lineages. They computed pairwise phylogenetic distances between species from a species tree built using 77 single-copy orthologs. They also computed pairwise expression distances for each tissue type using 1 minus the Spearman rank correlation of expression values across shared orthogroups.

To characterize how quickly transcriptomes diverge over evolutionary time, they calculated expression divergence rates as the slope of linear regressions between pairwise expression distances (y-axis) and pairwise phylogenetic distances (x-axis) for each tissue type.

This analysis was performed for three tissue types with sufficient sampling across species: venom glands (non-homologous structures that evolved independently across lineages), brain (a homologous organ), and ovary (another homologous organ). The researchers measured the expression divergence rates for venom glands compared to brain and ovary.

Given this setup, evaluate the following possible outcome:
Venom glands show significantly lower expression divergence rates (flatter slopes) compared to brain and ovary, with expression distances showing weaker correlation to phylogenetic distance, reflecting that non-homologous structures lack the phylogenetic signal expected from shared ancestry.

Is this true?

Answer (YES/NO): NO